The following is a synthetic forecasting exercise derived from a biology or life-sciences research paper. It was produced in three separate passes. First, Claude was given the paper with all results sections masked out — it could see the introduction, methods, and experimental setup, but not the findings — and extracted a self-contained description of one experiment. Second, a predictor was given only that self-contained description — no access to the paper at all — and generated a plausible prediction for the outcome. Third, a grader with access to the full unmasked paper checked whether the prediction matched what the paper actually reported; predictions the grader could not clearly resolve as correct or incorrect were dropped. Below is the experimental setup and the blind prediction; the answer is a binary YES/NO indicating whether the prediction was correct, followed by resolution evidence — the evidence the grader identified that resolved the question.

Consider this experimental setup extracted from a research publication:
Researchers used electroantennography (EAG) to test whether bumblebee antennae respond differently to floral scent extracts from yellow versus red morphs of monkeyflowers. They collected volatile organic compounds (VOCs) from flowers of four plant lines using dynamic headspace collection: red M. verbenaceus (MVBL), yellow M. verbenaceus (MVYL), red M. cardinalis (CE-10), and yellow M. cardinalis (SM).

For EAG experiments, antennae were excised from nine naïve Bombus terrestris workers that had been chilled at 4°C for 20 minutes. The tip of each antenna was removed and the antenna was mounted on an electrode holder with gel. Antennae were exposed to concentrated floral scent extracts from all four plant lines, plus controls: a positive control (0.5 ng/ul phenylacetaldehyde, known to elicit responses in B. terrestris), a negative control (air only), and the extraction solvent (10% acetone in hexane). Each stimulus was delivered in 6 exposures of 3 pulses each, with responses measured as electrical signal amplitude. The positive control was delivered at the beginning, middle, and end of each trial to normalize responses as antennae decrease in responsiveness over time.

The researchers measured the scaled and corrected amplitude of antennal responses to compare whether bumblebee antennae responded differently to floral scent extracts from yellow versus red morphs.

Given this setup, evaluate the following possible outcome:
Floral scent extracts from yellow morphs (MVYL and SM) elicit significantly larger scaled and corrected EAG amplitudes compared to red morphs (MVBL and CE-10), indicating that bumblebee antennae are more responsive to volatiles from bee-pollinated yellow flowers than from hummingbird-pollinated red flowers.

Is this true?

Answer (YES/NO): NO